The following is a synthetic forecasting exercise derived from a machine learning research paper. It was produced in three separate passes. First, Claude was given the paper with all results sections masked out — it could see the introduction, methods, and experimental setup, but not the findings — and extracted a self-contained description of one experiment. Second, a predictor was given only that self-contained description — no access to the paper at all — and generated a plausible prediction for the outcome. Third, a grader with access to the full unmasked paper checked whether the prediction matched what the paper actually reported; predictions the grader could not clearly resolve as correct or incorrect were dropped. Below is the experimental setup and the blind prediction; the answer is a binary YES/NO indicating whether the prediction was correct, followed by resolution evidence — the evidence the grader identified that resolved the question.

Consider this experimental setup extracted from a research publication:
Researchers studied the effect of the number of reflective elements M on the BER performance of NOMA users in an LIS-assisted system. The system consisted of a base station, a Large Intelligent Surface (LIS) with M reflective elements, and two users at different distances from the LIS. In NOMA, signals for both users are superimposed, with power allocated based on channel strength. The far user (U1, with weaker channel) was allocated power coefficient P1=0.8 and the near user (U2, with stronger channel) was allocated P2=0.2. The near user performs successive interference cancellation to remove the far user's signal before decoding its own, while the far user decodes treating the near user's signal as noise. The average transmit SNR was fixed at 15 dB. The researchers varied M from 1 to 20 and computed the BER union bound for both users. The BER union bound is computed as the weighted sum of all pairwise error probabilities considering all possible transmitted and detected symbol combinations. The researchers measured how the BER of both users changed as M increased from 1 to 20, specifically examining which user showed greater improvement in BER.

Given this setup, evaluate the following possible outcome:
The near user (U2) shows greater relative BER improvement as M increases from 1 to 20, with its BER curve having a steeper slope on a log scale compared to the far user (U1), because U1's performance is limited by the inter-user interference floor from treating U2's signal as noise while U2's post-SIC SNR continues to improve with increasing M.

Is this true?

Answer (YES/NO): NO